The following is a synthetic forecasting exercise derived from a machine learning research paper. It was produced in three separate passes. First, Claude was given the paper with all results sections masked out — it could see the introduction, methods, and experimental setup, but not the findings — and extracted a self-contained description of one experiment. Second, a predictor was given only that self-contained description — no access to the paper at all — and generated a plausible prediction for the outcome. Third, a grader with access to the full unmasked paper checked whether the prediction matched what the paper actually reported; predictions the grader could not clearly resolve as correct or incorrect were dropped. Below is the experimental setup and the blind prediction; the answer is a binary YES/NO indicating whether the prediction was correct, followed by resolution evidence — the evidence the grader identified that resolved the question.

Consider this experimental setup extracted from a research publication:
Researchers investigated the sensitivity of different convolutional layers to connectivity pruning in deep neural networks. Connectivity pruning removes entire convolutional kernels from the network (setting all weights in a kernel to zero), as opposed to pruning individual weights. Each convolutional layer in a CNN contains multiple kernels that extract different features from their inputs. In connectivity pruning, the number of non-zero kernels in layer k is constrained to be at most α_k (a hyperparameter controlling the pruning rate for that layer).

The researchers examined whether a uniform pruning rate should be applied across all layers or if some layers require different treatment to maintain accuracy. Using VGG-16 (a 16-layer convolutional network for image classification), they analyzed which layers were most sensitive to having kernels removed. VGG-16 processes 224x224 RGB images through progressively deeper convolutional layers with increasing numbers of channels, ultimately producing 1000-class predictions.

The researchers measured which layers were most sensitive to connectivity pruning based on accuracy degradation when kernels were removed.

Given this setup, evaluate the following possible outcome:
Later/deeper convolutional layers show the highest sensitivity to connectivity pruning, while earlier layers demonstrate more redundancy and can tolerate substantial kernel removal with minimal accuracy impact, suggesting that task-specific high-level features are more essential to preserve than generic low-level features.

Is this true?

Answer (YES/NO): NO